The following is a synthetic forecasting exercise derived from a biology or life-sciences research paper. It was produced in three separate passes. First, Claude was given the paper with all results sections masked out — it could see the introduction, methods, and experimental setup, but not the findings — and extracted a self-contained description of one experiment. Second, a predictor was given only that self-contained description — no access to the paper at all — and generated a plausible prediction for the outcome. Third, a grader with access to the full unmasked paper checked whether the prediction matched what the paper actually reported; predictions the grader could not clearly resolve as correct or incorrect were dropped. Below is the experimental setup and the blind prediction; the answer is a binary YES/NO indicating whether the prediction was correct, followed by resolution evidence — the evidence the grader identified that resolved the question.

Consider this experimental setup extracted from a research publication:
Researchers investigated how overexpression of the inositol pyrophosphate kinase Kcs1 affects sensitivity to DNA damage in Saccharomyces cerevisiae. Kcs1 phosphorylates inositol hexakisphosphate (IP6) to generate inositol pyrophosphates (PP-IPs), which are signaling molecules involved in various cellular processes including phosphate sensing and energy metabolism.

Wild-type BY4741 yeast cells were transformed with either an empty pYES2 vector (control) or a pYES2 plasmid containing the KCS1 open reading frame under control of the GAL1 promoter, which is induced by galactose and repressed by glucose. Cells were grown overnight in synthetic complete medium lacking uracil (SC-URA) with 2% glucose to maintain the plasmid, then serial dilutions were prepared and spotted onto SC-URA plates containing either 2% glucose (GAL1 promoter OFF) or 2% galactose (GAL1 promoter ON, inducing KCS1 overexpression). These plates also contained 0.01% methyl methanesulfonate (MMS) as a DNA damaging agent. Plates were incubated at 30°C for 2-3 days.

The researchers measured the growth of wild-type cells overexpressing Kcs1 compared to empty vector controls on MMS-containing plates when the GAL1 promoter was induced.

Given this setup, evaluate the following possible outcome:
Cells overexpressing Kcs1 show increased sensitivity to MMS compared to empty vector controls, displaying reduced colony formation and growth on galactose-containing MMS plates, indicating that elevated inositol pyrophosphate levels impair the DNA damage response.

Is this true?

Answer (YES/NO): YES